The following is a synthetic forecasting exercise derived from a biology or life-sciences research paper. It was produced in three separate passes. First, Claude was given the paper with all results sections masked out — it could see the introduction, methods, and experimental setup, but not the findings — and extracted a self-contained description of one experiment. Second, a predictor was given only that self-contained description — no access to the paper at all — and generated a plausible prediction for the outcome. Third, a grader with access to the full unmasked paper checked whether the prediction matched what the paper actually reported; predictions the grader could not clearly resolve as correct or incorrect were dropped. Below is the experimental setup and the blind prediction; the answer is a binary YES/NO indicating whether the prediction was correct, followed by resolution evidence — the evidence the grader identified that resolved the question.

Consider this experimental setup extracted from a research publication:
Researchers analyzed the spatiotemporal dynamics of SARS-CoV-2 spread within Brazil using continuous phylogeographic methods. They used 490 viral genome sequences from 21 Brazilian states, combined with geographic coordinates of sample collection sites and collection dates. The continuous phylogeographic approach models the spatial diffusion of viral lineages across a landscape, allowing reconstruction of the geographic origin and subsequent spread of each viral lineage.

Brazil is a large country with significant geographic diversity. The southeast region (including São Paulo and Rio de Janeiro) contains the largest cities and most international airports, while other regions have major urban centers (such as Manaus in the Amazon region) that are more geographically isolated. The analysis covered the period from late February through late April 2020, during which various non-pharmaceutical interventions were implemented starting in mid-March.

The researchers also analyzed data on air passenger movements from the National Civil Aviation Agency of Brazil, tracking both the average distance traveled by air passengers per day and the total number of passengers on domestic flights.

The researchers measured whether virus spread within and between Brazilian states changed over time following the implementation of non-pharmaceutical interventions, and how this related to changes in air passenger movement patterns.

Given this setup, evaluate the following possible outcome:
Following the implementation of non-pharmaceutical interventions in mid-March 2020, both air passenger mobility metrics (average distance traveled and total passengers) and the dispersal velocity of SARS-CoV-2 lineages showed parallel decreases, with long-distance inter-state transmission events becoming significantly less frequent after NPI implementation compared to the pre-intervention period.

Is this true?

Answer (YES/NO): NO